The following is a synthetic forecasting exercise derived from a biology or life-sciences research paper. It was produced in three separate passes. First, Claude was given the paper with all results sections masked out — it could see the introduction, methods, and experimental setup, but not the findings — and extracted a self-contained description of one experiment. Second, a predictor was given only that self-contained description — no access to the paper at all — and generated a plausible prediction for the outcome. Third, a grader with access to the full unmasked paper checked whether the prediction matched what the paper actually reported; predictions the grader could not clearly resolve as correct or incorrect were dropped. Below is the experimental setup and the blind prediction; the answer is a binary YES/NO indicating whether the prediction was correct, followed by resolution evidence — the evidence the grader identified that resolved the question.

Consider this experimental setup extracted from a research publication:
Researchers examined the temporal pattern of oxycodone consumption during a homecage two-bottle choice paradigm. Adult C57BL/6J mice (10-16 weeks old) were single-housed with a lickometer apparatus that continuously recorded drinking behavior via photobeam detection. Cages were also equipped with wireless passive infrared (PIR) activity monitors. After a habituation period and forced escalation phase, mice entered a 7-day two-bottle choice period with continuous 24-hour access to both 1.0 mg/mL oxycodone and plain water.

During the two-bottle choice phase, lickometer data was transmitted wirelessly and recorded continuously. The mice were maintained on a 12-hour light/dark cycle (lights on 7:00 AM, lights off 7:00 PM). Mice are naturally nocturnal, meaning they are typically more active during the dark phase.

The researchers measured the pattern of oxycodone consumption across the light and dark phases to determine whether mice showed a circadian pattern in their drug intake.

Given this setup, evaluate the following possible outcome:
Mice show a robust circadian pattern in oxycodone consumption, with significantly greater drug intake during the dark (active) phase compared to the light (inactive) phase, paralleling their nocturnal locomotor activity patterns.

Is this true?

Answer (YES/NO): NO